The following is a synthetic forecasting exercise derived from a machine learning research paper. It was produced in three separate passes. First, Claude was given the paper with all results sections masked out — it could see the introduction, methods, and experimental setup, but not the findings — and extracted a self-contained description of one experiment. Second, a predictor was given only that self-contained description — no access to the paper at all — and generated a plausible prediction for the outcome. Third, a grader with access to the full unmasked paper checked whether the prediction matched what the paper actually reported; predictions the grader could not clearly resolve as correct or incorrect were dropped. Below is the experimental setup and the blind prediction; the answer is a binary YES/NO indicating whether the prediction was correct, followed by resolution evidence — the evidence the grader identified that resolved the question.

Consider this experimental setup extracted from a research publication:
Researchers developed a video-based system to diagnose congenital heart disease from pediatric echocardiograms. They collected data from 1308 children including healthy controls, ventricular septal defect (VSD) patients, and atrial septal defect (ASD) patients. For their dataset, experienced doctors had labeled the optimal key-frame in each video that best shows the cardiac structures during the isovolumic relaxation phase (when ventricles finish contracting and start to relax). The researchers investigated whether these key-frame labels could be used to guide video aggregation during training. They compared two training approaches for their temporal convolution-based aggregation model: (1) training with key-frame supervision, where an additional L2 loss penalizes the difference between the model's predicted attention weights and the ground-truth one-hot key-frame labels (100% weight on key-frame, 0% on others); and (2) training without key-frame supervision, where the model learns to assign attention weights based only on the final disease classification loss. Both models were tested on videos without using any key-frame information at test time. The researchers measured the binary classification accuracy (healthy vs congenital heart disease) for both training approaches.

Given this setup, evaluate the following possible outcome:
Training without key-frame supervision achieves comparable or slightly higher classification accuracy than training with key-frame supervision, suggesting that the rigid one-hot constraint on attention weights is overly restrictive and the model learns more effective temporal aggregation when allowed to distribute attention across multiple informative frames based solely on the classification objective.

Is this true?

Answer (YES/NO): NO